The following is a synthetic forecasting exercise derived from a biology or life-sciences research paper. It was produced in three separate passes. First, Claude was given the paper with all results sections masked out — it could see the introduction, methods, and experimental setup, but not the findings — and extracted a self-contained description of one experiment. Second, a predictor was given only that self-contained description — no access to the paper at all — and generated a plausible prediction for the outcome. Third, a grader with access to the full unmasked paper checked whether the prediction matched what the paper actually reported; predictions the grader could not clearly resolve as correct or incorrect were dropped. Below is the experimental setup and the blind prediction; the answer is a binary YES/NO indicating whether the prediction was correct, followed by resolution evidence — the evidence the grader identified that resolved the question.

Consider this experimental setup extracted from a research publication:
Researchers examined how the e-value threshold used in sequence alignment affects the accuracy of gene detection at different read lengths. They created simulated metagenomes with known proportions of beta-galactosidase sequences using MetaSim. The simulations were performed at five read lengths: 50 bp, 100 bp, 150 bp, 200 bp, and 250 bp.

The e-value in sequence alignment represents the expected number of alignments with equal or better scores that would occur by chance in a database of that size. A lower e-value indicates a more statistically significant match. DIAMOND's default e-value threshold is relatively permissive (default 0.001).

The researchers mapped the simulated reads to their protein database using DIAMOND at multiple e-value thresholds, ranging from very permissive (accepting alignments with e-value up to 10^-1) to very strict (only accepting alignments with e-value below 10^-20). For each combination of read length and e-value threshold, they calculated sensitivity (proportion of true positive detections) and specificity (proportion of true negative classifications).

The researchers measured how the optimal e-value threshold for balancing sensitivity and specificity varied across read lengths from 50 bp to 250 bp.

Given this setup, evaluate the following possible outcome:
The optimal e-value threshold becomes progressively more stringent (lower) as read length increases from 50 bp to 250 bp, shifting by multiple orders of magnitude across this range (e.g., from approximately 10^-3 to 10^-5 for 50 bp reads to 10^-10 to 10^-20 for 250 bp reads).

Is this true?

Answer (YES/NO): NO